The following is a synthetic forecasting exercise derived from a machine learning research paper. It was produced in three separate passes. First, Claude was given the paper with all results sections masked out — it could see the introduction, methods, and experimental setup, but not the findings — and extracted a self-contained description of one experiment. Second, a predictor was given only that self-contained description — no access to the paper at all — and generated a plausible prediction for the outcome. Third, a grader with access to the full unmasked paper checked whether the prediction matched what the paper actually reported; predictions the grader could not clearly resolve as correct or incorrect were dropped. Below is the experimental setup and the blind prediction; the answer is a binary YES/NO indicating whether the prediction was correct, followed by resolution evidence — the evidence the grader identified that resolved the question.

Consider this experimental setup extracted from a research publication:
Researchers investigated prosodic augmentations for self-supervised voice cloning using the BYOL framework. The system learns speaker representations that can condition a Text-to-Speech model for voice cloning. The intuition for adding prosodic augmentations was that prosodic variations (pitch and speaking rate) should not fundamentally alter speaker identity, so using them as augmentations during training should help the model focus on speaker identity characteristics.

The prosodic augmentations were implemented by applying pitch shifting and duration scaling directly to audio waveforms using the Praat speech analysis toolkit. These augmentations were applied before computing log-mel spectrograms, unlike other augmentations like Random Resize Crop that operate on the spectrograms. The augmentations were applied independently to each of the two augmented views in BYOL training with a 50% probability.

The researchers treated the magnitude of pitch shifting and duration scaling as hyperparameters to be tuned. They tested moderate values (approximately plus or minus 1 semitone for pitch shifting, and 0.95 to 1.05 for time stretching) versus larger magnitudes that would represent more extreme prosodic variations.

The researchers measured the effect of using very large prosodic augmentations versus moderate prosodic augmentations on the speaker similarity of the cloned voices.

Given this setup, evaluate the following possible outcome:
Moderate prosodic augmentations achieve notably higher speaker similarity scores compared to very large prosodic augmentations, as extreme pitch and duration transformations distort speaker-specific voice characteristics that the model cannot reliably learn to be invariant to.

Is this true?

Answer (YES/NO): YES